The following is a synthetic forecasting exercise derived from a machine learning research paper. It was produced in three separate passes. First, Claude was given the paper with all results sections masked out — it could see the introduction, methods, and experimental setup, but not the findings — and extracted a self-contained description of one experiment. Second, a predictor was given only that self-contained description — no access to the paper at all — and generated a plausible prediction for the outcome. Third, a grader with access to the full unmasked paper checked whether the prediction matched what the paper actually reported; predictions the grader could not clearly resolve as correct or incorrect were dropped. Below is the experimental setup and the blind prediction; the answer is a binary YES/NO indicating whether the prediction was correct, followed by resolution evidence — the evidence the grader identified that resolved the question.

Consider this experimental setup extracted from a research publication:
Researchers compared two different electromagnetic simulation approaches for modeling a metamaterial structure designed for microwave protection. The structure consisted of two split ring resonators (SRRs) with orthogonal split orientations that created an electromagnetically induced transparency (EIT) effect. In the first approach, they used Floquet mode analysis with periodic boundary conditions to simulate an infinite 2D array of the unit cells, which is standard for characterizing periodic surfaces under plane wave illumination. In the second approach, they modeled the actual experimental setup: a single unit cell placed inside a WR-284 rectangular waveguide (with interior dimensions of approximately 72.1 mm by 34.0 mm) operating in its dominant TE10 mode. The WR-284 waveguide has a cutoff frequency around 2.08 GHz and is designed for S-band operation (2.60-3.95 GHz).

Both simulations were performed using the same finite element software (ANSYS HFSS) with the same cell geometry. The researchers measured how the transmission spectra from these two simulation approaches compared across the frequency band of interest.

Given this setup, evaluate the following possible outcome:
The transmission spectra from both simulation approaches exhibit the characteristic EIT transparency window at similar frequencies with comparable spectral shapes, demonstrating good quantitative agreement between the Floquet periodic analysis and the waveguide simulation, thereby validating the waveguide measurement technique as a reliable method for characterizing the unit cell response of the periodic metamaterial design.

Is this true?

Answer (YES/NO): YES